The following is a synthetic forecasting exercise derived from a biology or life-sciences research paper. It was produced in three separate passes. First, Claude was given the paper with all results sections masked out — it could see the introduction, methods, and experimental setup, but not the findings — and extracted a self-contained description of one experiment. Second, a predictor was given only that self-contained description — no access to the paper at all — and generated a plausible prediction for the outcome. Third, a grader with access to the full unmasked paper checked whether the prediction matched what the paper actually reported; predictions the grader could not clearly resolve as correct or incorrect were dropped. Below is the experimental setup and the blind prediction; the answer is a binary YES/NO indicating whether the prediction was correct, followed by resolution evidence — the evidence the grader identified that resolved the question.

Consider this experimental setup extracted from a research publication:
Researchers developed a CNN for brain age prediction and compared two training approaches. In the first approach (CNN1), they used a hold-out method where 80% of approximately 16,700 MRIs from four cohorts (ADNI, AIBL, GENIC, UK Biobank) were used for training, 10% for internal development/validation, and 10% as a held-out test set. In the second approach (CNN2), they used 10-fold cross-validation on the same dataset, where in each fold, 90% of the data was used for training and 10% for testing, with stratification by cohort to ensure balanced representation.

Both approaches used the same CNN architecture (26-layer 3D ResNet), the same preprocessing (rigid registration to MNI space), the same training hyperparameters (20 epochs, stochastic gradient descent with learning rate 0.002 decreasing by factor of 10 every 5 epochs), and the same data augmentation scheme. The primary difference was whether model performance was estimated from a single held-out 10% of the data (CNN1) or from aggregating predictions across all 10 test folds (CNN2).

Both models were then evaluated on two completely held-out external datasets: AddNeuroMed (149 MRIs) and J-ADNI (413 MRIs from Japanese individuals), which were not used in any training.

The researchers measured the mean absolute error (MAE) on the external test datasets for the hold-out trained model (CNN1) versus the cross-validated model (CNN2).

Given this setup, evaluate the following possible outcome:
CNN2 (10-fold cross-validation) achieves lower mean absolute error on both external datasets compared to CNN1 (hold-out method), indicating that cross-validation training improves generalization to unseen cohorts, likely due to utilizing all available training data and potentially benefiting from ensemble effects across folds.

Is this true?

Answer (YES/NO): YES